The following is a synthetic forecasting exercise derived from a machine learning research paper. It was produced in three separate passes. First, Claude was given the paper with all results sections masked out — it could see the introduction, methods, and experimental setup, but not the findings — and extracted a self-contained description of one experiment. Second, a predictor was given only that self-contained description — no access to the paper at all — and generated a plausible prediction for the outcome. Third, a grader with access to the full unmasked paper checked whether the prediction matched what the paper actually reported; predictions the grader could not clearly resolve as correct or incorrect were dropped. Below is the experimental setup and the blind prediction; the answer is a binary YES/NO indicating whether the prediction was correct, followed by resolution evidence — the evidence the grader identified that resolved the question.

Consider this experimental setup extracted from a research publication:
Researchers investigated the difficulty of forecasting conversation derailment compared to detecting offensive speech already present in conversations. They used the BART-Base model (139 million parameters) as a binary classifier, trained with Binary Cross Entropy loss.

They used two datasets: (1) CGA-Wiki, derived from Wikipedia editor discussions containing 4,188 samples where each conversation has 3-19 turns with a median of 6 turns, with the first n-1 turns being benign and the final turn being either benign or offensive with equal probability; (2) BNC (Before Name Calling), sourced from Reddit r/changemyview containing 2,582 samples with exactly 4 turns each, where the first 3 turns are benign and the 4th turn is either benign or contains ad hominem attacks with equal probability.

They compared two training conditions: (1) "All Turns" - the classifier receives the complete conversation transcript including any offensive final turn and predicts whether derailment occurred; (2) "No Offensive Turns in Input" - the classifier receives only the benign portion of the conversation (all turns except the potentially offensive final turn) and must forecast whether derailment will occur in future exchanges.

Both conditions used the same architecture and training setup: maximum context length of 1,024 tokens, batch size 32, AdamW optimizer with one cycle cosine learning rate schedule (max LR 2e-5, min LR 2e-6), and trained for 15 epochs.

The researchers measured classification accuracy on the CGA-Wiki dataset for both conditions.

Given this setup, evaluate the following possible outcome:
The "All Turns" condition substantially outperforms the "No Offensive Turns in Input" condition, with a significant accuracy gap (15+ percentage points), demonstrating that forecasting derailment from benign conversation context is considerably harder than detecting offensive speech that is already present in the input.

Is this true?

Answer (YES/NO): YES